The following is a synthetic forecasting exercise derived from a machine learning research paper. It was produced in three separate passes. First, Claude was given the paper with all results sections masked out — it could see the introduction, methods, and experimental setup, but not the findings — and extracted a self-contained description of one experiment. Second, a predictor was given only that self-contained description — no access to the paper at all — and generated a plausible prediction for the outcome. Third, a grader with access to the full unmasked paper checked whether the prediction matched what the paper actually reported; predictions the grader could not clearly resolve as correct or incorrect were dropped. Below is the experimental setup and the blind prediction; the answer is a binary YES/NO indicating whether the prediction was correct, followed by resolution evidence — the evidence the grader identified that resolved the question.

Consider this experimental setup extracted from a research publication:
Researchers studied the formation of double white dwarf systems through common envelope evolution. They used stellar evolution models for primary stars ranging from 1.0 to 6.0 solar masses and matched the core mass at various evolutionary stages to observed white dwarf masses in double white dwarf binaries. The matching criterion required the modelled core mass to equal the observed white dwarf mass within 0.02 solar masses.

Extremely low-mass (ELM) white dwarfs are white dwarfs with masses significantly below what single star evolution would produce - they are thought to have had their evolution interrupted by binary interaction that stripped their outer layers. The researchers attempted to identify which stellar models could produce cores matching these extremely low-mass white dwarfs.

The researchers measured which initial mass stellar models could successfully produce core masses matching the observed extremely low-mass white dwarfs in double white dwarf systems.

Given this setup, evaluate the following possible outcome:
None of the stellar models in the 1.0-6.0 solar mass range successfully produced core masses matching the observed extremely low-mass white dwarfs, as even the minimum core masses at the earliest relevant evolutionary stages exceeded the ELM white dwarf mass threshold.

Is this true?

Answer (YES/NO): NO